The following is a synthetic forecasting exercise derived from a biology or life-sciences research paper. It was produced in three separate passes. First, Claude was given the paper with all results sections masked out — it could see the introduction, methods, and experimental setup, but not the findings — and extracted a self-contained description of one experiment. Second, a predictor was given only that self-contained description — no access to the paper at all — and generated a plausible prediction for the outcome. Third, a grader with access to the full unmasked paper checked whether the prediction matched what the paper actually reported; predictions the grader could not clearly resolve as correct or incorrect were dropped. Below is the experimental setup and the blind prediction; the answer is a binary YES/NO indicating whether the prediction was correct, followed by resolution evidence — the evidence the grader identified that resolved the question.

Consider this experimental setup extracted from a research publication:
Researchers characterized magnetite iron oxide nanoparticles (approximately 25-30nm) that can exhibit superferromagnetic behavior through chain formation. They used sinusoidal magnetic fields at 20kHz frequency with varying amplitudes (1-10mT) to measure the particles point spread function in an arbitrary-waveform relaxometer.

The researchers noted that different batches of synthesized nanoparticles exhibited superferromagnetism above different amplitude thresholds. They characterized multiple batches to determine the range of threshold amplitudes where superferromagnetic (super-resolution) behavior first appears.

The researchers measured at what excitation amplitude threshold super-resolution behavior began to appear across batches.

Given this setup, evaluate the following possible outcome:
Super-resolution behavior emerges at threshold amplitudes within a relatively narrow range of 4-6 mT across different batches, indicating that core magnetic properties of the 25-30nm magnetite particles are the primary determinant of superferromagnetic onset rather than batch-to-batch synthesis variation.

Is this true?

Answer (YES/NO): NO